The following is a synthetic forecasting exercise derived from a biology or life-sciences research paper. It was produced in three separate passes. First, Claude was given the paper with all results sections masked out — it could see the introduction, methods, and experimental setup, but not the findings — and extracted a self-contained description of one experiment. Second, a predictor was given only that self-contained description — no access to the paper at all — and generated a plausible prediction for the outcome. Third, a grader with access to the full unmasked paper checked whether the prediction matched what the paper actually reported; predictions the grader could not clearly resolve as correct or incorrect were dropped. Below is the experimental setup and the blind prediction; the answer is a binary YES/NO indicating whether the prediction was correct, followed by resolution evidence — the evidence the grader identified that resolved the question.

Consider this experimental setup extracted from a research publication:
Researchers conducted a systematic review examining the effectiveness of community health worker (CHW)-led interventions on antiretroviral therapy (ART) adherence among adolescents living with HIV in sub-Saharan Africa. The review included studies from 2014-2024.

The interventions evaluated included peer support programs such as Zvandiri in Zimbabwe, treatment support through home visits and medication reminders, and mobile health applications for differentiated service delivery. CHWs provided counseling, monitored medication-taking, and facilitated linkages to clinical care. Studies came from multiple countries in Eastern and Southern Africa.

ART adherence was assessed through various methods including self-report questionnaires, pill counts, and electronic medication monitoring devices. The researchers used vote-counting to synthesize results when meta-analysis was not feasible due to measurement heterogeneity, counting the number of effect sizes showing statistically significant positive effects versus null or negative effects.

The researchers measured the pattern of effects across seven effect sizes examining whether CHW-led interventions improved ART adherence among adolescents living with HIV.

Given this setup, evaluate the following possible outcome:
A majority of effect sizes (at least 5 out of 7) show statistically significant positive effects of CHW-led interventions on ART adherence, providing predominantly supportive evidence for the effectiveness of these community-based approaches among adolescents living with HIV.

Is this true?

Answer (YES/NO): NO